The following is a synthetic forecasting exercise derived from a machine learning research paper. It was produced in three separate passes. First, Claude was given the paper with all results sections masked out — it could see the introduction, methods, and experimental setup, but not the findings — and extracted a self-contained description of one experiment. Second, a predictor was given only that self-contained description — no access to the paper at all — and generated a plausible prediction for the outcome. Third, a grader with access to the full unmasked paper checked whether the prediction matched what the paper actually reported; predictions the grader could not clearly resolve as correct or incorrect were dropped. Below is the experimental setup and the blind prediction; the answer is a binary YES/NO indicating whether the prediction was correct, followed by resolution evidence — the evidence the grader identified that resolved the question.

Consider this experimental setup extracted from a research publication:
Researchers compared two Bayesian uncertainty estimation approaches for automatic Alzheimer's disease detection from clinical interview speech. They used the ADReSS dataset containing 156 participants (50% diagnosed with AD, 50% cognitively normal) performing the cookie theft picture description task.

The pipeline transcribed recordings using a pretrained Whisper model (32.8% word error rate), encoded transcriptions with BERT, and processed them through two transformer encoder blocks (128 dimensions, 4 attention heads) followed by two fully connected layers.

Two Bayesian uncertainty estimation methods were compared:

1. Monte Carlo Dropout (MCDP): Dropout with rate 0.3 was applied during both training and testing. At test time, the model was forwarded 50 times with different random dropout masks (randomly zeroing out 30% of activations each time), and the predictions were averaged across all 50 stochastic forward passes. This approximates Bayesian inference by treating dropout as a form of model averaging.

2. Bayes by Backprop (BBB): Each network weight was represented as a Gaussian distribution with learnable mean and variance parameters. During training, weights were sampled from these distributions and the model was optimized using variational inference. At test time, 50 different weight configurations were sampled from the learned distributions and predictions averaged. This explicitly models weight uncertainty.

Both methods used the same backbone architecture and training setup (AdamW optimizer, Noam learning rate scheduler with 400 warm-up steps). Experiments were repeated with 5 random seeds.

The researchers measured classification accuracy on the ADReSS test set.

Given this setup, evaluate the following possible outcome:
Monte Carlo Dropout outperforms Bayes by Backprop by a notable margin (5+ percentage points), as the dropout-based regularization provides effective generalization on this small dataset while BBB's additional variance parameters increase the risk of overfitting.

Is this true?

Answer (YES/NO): YES